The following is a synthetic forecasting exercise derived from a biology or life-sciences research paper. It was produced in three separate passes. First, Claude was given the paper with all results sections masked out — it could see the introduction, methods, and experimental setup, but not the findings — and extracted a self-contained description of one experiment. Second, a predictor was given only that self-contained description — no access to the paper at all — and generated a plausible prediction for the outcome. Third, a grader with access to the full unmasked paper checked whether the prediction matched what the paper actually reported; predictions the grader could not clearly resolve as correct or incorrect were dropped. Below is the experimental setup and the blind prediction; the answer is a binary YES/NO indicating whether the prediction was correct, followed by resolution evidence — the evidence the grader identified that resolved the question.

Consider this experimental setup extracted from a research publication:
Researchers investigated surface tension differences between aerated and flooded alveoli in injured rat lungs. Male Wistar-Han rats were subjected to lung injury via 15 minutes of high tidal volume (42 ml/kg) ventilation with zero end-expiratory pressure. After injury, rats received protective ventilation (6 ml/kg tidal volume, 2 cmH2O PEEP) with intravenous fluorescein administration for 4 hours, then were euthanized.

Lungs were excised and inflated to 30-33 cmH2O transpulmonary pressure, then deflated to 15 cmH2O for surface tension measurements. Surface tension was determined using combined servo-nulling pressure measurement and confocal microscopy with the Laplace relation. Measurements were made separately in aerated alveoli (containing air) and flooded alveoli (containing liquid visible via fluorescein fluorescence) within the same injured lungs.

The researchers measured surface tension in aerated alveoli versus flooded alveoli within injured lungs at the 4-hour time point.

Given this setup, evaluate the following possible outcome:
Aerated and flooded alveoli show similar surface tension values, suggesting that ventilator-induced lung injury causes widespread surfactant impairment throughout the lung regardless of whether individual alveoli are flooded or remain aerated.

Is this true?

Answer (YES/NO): NO